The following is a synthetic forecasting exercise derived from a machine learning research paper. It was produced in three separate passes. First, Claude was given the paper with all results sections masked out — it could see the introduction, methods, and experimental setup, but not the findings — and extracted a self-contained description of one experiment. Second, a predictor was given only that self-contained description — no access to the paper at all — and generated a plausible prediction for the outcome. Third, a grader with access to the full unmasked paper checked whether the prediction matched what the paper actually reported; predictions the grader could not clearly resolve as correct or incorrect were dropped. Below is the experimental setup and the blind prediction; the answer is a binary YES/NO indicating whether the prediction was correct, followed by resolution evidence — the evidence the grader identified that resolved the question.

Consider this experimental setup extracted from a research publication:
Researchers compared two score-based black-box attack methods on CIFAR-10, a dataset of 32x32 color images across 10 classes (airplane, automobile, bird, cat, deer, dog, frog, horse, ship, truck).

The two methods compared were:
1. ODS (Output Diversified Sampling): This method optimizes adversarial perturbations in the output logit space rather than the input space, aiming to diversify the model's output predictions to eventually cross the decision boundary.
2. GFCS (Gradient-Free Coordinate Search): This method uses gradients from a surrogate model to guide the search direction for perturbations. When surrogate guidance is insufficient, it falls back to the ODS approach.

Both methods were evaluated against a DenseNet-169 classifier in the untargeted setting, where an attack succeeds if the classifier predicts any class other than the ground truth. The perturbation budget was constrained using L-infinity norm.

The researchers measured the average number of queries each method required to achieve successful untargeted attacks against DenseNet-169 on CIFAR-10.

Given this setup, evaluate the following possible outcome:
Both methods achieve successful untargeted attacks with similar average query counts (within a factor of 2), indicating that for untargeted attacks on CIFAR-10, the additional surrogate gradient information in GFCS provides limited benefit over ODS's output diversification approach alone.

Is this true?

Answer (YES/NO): NO